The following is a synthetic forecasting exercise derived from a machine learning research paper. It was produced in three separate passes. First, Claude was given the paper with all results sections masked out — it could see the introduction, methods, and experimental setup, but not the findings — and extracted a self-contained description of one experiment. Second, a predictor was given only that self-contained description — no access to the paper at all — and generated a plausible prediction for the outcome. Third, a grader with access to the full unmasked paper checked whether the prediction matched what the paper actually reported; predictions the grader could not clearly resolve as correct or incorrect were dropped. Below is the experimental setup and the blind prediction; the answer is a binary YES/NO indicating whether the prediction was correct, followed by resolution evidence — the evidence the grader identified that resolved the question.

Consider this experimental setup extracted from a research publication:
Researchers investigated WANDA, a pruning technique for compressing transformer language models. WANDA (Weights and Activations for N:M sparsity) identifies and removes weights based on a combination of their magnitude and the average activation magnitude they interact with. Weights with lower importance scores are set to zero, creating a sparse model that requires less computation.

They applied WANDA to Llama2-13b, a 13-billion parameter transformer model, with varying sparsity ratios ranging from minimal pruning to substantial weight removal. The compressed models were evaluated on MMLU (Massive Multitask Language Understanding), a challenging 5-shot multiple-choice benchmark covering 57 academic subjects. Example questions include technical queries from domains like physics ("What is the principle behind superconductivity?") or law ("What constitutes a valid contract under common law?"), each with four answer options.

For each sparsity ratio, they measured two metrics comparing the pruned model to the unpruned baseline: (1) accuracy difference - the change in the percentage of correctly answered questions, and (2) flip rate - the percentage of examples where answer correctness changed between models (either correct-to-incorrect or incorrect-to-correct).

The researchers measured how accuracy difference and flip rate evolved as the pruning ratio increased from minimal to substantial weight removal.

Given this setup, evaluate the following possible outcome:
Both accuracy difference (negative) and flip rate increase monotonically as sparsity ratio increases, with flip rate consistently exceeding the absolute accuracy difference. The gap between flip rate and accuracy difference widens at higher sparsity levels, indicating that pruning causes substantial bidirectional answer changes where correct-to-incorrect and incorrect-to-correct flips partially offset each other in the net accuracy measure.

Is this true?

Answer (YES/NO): NO